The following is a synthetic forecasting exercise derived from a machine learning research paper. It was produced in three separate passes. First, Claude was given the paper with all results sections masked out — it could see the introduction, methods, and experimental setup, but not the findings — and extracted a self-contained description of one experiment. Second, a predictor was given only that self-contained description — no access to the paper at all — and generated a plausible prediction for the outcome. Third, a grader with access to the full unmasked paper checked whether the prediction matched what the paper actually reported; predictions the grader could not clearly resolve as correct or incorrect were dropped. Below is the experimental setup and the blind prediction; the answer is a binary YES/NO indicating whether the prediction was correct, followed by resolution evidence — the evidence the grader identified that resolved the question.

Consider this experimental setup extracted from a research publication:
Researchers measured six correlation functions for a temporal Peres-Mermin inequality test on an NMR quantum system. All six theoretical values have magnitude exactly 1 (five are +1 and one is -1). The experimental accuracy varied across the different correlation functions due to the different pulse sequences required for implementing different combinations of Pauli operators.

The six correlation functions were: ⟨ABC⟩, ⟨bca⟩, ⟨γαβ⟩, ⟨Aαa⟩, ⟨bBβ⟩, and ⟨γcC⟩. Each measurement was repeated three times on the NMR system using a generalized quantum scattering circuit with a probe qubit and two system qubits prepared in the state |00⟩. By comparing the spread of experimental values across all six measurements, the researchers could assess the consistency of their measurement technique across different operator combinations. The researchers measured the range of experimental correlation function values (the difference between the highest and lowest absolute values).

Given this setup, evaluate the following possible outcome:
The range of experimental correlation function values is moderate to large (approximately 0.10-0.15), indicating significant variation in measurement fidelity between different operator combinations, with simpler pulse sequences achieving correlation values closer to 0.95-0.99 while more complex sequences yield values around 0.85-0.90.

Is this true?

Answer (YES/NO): NO